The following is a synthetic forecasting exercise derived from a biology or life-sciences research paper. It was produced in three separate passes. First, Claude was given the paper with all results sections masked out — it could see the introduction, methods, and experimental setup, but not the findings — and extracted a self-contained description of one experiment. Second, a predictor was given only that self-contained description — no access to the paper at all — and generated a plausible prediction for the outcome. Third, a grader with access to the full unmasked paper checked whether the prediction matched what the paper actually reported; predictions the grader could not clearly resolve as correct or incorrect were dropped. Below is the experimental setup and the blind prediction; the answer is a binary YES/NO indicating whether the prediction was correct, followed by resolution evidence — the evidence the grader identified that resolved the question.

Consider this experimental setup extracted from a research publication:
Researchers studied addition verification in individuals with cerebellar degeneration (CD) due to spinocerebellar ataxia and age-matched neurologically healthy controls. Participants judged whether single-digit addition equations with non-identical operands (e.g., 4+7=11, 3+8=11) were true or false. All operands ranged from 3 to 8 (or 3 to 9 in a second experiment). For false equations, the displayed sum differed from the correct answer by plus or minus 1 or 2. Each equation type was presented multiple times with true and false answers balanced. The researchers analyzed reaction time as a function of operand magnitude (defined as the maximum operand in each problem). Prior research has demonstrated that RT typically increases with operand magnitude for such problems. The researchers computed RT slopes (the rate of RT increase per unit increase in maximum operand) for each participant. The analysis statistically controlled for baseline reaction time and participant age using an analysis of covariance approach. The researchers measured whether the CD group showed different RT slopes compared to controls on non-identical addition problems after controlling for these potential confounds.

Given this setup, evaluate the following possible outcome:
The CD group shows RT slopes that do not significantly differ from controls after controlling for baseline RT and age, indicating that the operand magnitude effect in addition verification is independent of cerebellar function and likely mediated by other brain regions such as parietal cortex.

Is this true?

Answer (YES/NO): NO